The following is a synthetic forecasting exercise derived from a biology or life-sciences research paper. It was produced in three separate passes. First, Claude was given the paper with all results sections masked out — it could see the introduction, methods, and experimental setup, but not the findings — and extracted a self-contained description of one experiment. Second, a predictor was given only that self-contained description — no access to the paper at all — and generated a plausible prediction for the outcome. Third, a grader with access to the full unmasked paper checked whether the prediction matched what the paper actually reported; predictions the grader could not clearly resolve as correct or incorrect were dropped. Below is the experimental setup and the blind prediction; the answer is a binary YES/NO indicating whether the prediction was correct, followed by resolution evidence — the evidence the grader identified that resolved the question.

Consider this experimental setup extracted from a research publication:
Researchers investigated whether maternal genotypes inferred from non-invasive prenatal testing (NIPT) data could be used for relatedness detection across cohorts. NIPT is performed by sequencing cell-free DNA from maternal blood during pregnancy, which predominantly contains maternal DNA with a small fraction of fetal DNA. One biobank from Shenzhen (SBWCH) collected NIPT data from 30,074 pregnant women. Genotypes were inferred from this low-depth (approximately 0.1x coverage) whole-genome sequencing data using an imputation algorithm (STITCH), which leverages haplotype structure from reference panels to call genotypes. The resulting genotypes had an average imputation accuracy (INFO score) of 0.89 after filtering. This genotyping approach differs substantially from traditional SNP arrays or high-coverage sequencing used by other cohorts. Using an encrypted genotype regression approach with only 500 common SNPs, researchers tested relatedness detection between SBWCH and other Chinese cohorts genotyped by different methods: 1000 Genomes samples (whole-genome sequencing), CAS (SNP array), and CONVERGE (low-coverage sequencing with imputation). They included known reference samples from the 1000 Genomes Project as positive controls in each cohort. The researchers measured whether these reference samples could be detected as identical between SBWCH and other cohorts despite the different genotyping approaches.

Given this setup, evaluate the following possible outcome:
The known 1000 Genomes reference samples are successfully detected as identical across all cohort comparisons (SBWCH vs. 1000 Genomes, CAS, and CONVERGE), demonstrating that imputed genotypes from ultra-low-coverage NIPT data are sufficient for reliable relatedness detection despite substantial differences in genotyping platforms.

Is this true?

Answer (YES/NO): YES